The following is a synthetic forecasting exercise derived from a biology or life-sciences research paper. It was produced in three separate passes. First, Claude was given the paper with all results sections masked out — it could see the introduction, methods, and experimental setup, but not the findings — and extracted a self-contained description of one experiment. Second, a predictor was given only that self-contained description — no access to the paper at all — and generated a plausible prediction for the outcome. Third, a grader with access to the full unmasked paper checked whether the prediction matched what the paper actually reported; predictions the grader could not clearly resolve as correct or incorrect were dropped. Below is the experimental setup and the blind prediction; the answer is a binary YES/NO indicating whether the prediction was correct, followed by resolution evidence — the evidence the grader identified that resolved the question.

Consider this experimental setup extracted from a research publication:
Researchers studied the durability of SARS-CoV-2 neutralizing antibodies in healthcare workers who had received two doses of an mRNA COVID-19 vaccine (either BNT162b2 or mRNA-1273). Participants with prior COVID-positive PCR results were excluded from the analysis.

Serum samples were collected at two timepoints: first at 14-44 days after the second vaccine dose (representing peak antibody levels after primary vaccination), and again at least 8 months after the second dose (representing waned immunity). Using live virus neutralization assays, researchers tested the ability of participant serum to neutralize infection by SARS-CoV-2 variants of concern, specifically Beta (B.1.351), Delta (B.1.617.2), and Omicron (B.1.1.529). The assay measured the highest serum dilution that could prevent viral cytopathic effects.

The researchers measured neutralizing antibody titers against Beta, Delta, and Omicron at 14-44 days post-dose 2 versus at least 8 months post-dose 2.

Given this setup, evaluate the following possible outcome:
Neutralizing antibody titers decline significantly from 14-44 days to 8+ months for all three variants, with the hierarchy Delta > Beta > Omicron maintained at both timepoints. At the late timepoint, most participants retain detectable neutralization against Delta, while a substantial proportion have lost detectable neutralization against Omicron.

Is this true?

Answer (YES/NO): NO